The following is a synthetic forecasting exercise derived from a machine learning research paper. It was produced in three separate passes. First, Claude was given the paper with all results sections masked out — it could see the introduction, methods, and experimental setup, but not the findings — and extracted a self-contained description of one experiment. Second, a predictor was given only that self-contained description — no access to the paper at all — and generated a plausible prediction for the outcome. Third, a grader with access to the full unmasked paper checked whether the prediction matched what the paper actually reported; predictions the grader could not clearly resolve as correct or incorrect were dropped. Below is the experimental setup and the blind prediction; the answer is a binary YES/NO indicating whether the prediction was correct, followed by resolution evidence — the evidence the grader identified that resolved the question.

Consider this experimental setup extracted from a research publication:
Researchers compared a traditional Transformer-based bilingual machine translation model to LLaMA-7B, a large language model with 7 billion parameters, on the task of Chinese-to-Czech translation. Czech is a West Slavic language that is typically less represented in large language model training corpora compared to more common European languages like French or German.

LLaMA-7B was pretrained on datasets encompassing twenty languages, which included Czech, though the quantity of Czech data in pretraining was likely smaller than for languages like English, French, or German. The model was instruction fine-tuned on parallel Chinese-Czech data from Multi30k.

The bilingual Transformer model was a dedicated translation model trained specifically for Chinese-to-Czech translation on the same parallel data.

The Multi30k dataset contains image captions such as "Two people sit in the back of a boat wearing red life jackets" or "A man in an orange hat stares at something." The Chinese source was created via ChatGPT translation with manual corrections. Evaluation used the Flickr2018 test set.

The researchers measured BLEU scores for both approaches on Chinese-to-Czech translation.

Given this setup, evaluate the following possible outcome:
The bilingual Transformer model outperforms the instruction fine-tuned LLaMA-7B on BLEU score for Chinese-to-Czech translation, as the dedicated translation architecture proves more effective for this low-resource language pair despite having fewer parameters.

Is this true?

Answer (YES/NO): NO